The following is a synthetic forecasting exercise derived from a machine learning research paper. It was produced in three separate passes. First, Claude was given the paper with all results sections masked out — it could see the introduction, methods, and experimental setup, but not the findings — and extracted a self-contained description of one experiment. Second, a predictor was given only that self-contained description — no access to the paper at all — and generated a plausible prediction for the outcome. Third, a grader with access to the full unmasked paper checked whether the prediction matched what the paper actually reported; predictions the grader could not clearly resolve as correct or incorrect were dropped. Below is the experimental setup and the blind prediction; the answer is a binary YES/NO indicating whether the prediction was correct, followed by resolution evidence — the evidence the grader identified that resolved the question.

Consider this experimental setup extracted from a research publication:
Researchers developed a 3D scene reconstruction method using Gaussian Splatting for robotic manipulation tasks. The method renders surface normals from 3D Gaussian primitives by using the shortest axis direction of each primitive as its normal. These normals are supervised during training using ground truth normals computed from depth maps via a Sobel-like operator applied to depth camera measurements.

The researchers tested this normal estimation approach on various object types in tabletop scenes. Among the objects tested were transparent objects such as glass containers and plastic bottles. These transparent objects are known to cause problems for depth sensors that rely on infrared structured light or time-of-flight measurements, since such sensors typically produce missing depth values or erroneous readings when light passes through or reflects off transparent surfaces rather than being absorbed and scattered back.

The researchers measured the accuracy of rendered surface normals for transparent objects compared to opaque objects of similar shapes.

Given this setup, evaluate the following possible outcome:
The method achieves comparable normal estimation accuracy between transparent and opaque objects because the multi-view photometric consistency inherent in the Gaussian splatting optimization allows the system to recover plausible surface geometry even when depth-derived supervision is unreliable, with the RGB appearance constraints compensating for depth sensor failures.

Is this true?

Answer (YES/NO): NO